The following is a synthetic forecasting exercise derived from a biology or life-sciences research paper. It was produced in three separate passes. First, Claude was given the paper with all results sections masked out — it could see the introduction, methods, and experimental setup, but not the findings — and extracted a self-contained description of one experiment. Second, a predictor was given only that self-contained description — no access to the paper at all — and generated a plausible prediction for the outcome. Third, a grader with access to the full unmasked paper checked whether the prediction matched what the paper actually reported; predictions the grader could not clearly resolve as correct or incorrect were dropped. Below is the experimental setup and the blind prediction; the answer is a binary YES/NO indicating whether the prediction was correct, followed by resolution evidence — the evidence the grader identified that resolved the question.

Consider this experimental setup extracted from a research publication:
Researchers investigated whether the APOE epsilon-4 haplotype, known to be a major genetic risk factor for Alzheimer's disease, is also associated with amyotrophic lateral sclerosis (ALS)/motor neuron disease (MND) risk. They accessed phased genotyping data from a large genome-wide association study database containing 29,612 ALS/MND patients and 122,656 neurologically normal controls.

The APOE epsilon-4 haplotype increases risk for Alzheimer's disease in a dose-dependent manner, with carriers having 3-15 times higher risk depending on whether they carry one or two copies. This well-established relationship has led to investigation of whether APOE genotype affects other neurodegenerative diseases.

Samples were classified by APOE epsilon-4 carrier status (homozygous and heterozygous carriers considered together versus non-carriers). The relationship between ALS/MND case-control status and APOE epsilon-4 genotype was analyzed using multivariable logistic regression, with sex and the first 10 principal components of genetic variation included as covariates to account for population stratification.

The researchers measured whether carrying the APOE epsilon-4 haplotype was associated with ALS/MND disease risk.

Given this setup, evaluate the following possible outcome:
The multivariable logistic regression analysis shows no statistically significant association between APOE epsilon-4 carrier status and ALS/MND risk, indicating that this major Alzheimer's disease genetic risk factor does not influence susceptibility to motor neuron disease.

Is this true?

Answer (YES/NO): NO